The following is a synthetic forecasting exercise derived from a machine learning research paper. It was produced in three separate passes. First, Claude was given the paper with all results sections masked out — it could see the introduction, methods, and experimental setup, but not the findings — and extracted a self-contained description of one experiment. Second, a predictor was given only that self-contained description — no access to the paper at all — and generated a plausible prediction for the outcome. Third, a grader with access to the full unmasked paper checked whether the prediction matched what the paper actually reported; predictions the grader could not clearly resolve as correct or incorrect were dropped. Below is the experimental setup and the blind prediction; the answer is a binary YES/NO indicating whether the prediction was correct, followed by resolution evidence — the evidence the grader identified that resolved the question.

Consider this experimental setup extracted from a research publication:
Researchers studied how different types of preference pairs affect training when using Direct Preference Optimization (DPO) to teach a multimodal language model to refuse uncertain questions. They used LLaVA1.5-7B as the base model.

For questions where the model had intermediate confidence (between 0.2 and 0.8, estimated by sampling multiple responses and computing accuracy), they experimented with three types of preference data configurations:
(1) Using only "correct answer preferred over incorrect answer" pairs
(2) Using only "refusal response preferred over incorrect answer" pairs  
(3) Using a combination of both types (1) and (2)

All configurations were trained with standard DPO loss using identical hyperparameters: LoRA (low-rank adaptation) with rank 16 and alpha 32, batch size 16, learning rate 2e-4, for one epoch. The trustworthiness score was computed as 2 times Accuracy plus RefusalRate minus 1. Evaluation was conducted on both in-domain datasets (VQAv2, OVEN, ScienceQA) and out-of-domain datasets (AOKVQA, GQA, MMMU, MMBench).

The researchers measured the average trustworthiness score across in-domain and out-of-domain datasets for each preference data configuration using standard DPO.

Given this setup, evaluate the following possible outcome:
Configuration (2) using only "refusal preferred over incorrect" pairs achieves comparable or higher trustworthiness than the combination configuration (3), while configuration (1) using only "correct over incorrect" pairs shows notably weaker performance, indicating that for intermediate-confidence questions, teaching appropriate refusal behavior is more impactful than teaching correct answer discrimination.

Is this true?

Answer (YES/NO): NO